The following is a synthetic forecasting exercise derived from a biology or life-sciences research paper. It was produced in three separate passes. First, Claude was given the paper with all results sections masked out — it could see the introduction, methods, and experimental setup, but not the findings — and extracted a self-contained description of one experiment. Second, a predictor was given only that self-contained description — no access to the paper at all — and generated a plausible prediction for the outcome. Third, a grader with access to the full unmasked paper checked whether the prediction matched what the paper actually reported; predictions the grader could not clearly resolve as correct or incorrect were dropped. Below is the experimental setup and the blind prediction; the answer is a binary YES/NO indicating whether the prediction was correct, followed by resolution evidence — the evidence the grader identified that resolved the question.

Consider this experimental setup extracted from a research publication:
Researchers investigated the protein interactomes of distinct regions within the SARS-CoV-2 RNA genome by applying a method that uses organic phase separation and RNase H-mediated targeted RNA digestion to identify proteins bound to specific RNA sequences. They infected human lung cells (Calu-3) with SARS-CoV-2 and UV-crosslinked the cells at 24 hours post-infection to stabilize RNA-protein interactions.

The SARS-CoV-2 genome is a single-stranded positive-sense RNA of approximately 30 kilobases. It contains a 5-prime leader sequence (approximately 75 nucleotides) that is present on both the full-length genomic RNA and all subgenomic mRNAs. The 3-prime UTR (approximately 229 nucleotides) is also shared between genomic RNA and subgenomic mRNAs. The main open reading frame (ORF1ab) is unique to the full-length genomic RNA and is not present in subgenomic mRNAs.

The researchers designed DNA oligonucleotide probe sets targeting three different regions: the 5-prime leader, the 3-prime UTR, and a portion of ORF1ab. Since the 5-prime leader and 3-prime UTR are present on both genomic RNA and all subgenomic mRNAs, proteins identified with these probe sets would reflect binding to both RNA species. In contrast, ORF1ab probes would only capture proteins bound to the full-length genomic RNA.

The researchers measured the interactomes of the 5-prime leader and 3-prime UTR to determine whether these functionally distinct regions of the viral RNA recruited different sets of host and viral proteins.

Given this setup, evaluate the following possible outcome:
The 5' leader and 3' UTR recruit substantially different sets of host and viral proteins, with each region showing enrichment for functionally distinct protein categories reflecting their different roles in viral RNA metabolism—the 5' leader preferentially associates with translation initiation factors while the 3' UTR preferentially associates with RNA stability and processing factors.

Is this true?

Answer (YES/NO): YES